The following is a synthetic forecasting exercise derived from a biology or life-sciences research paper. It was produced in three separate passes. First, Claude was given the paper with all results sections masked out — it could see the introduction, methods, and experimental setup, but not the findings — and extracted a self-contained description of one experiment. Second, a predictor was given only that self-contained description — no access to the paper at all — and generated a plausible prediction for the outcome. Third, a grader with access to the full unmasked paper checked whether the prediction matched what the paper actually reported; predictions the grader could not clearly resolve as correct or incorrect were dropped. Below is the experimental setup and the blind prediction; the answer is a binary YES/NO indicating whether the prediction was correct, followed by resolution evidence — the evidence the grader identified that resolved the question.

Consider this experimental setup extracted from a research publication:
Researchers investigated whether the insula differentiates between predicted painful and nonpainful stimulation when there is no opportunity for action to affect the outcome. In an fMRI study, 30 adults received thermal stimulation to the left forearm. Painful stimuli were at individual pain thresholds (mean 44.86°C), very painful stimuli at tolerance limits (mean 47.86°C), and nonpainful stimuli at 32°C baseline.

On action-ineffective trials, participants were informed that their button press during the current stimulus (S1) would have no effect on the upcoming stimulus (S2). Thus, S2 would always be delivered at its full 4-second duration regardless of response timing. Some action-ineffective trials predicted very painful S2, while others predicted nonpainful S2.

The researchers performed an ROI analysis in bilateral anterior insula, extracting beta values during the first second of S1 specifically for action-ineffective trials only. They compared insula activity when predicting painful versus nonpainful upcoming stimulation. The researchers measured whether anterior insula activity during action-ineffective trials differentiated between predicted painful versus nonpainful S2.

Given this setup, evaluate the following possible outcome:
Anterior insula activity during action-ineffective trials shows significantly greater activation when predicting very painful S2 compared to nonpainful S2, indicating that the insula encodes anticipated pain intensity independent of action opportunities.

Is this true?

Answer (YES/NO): NO